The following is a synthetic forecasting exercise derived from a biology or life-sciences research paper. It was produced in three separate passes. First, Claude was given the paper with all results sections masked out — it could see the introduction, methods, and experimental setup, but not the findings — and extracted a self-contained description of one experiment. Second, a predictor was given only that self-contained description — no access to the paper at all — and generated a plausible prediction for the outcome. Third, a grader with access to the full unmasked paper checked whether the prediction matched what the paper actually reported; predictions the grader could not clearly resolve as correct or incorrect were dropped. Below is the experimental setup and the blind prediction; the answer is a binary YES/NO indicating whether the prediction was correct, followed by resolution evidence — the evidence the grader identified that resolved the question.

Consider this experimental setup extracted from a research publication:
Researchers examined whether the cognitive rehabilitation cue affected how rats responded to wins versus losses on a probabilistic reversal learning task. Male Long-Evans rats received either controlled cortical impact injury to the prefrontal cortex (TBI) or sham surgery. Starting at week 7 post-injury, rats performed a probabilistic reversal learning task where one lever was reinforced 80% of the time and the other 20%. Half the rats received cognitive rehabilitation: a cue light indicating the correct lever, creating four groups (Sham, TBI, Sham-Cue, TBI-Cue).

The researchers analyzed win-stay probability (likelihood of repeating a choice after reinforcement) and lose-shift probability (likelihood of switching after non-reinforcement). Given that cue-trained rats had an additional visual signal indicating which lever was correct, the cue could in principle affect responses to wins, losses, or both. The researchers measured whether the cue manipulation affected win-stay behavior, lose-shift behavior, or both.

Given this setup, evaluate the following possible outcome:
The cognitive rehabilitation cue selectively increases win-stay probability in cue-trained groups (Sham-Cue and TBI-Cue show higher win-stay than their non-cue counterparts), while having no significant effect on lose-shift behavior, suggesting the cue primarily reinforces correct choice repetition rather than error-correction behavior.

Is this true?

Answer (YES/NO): NO